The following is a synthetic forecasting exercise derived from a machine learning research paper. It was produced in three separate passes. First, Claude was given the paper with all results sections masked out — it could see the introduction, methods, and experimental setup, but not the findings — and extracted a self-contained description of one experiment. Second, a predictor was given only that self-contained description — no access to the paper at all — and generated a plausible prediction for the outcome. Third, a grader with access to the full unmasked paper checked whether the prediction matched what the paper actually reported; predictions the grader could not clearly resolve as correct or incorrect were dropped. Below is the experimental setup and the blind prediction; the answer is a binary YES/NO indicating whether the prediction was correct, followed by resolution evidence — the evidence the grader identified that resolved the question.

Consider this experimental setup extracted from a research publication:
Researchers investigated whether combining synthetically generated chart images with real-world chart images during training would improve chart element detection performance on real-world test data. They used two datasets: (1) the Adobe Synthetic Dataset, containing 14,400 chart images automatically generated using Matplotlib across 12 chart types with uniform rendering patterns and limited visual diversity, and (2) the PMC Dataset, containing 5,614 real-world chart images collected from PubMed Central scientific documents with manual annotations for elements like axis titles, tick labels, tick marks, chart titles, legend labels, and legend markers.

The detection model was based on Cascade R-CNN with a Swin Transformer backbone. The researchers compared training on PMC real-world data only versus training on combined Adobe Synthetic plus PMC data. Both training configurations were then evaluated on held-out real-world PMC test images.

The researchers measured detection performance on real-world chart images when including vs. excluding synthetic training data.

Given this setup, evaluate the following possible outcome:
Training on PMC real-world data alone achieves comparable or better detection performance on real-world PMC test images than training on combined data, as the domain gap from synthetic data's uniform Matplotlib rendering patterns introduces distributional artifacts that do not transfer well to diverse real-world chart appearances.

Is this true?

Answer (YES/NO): YES